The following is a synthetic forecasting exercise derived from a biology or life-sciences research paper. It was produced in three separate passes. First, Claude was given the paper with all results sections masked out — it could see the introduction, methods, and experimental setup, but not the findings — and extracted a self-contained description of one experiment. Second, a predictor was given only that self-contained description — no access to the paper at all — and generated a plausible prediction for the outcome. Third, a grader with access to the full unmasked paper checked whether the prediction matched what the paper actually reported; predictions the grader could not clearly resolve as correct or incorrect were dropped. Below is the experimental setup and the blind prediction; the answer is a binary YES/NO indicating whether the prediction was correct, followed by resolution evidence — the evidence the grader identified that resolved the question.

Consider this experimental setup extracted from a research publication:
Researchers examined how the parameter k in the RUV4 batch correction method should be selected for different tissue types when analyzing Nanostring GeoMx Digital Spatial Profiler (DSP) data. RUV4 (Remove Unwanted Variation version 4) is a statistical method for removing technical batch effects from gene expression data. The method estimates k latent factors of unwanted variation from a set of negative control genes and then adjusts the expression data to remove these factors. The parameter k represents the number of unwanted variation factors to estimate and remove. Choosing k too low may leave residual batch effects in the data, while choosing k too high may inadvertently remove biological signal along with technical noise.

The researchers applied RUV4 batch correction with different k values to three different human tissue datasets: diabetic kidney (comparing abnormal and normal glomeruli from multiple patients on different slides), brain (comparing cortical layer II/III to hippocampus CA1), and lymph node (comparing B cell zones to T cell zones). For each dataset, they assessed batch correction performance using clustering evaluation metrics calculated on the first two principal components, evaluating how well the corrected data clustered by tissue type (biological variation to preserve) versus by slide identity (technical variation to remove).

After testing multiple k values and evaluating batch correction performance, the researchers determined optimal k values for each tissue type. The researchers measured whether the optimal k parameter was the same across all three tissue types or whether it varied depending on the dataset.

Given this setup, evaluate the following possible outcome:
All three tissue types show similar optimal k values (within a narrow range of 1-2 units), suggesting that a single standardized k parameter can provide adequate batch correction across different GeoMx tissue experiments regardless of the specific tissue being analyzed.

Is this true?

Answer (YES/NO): NO